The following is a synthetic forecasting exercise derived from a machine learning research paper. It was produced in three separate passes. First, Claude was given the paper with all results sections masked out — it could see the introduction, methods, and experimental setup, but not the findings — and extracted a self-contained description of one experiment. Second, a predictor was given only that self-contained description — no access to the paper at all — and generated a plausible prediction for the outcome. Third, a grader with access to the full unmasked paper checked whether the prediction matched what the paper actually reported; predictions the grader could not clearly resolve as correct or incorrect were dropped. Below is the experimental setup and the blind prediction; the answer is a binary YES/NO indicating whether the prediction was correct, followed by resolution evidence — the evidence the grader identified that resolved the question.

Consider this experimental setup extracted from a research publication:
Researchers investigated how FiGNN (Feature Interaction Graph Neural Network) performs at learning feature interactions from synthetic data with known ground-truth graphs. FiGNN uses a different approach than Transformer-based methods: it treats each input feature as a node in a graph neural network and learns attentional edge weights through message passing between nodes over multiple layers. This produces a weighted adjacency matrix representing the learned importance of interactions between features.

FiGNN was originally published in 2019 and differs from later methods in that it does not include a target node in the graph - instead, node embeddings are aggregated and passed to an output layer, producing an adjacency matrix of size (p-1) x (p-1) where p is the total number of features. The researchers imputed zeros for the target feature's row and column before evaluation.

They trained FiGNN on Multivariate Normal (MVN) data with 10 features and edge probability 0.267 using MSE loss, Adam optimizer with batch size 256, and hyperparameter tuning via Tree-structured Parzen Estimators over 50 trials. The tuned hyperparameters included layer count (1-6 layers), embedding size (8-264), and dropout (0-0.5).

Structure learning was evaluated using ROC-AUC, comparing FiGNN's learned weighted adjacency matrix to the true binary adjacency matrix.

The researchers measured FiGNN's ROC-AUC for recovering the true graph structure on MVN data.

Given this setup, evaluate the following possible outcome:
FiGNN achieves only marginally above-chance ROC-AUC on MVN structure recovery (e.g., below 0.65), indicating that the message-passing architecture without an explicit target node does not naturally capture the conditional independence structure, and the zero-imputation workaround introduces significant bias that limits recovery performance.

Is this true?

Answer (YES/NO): NO